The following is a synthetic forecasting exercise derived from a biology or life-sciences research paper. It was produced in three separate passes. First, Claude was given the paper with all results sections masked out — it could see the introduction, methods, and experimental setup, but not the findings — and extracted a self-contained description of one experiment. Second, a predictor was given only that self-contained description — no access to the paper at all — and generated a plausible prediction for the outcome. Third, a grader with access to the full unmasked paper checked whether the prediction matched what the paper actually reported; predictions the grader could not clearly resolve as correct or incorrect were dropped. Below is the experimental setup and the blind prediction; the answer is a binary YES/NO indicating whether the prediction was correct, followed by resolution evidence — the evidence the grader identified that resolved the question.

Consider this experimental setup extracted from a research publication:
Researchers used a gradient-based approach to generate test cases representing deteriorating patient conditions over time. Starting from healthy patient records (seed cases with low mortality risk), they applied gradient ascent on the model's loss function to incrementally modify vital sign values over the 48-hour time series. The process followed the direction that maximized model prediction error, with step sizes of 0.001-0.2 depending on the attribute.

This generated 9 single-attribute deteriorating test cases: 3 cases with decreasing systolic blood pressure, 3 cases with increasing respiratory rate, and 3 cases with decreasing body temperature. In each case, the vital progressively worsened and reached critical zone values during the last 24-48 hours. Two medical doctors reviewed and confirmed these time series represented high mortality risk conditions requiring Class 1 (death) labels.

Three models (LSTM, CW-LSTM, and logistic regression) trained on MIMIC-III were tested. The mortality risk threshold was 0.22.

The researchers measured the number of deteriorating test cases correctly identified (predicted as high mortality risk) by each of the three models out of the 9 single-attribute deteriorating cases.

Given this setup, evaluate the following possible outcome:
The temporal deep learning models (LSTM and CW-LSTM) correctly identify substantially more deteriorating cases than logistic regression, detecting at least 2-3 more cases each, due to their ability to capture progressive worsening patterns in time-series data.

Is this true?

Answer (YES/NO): YES